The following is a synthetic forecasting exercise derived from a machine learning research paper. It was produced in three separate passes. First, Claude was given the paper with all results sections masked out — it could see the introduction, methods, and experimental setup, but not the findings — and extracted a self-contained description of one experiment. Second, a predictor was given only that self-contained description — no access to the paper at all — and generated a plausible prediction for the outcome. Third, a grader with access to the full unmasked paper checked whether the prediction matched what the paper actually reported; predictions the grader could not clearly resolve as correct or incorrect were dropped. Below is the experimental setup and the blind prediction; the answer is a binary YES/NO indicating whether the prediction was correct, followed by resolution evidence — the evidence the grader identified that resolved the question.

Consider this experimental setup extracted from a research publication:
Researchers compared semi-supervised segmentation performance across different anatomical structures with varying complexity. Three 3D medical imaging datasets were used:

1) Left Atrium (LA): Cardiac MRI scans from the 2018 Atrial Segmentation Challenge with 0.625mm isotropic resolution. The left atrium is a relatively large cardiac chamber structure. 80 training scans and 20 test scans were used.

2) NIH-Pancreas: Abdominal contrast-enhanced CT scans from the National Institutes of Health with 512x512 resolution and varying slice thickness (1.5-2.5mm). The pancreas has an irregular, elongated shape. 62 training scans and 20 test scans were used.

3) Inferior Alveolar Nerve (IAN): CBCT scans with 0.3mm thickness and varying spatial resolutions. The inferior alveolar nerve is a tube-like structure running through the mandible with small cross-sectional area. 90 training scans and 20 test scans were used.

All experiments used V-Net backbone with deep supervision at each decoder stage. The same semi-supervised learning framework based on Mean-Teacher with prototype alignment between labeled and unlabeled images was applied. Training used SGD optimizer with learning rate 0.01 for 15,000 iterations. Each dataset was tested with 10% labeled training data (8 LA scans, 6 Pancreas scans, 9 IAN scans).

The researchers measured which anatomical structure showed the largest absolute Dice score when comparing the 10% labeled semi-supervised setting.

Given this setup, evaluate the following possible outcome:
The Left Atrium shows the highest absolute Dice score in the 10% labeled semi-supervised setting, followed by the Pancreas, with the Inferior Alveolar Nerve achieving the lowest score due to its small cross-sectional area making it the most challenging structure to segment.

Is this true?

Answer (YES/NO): YES